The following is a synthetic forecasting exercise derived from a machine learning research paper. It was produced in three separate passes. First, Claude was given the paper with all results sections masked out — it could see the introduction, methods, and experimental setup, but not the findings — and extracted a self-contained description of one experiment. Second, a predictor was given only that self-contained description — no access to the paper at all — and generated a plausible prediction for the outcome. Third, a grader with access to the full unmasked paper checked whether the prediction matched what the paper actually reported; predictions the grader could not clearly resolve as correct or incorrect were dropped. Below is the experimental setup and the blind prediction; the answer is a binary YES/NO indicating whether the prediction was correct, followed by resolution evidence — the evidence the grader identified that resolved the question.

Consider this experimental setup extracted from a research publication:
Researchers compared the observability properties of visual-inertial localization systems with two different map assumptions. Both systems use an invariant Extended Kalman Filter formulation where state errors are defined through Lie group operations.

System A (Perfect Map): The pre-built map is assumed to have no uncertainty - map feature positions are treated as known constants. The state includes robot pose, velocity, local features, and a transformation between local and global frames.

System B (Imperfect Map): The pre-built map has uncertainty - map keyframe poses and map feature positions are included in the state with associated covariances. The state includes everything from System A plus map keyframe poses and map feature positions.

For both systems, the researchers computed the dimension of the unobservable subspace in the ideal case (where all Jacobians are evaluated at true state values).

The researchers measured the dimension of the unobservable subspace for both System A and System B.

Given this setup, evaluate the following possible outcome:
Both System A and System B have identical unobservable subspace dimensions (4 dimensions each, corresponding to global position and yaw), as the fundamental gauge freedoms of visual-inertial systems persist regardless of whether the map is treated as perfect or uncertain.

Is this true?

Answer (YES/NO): NO